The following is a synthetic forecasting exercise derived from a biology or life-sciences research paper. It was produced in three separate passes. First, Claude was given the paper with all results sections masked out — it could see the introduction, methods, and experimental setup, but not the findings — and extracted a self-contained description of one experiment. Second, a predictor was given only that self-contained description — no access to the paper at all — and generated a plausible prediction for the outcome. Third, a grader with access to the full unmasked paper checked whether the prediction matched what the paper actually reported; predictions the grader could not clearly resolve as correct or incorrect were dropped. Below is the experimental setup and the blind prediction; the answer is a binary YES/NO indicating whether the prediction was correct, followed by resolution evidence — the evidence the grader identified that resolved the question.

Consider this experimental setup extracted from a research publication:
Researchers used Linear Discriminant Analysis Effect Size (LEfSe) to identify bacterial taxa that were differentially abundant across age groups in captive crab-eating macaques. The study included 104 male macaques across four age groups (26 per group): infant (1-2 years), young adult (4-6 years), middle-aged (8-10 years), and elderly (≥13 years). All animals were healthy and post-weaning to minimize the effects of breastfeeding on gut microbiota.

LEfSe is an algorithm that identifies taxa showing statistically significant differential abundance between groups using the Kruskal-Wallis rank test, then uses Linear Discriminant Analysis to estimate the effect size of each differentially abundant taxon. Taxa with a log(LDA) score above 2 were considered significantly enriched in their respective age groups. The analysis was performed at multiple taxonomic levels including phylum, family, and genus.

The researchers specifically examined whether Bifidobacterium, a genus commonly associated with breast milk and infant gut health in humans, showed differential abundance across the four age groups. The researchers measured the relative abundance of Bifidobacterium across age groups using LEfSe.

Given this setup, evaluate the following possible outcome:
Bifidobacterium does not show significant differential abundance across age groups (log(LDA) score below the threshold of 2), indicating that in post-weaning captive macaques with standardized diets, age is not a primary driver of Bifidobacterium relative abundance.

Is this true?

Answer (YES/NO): NO